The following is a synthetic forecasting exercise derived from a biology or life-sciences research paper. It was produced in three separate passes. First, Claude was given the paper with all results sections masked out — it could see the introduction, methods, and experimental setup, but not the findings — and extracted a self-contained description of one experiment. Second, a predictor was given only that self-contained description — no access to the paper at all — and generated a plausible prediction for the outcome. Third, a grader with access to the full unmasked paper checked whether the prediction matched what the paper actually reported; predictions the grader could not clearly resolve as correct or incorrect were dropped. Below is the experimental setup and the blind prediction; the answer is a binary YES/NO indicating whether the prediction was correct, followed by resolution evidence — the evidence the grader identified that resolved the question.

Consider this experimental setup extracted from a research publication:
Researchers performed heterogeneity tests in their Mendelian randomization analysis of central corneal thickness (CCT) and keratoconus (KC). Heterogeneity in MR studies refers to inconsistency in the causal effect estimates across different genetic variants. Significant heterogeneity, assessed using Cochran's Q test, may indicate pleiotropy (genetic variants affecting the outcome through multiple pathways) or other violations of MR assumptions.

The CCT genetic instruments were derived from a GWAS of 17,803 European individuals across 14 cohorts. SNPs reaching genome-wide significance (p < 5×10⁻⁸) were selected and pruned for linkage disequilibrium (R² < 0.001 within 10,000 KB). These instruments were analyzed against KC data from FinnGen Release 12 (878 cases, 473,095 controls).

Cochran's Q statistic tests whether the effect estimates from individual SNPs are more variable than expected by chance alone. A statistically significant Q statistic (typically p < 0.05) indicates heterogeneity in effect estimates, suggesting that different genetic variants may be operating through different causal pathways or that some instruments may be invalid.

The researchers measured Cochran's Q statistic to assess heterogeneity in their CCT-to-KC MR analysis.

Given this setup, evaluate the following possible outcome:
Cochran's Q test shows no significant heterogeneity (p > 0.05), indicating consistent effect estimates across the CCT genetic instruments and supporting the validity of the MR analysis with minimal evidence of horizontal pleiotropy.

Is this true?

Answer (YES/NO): NO